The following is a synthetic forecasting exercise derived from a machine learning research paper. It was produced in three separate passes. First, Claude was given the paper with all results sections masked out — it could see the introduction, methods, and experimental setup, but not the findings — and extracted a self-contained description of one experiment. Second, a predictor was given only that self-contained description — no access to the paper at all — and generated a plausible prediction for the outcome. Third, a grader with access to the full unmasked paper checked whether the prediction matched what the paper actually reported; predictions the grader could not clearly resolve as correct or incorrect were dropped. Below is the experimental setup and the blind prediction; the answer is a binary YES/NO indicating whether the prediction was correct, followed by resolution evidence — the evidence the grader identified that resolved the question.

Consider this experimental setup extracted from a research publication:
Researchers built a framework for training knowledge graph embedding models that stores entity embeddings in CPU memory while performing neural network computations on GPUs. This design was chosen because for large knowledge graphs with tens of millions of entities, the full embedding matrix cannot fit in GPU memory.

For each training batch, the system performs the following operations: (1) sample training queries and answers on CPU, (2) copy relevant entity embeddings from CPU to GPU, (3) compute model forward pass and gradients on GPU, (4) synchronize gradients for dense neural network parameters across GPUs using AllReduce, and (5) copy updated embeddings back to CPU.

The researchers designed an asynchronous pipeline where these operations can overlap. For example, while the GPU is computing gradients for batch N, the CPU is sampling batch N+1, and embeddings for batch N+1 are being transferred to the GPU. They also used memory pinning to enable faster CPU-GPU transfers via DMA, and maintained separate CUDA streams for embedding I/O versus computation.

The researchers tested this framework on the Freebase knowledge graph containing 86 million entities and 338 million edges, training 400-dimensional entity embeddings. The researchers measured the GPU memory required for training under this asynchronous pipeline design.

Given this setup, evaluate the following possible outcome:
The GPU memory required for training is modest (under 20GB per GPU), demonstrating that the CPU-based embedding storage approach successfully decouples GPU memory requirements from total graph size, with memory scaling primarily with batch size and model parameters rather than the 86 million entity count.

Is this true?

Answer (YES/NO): YES